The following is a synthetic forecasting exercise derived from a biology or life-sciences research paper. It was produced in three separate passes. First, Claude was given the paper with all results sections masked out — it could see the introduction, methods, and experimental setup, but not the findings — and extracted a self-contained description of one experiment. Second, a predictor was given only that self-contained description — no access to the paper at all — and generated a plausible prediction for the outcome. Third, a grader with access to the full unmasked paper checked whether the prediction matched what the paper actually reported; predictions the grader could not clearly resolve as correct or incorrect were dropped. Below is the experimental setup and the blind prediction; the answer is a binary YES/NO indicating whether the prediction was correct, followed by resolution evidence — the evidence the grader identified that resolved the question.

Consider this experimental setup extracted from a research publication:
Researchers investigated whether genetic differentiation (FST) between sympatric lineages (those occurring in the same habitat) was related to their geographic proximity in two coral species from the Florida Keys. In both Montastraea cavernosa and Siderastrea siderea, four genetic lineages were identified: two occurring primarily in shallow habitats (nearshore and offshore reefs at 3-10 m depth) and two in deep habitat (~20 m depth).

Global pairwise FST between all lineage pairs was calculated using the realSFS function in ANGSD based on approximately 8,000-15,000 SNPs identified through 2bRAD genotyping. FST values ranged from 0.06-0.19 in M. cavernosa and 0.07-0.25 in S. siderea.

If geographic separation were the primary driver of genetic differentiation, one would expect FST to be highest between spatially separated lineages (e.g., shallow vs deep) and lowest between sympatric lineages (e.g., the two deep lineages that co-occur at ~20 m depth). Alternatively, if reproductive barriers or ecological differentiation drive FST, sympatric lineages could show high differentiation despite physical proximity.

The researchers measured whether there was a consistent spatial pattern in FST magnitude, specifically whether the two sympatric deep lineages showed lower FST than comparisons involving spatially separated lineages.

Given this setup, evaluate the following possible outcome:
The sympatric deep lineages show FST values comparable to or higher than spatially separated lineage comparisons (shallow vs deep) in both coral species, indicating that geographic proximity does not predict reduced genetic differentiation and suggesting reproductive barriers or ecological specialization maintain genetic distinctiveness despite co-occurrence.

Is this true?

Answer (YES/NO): YES